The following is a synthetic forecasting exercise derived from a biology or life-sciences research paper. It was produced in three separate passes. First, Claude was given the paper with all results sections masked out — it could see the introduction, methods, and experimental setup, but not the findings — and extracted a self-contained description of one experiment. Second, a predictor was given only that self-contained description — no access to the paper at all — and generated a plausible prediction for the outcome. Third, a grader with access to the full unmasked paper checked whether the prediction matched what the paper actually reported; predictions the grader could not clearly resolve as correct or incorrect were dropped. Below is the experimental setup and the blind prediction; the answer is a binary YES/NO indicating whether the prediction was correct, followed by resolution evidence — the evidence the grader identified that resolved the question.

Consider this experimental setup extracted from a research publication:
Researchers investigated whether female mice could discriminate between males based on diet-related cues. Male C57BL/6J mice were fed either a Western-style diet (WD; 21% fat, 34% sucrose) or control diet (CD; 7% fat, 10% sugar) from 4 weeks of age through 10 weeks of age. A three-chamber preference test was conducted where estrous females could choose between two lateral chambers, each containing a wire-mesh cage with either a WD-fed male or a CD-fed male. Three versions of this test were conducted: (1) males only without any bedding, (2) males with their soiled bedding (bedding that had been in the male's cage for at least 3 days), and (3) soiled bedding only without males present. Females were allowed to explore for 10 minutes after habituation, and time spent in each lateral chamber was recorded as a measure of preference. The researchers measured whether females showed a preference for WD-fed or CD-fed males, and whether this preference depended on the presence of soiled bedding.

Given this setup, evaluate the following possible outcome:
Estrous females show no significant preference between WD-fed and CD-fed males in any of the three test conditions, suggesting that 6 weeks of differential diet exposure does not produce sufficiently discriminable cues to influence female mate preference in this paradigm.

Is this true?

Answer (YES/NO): NO